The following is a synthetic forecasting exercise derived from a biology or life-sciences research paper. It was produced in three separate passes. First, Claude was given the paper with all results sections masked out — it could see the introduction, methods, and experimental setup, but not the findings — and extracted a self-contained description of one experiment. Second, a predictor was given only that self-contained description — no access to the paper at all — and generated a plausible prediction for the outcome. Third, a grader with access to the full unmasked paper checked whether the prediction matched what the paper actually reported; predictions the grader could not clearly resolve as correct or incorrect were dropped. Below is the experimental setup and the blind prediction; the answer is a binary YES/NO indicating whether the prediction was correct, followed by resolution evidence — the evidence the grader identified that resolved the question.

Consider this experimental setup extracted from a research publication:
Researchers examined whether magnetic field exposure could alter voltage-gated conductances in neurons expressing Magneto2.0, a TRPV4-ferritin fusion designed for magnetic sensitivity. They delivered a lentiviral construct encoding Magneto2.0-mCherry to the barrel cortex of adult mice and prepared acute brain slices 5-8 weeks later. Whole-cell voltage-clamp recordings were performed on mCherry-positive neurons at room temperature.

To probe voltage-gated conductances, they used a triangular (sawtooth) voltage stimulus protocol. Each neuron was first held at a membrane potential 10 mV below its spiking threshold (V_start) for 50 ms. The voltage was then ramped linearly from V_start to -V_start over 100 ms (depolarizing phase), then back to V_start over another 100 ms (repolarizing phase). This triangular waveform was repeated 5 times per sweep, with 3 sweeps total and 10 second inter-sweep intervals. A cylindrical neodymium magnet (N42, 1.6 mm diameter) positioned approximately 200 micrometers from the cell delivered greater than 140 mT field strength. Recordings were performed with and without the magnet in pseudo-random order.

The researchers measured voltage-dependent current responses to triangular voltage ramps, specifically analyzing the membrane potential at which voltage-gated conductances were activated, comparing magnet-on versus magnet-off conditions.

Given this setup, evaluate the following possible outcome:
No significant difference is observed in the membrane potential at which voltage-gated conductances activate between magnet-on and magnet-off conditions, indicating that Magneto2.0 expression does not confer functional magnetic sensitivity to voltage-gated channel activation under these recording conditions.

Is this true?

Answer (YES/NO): YES